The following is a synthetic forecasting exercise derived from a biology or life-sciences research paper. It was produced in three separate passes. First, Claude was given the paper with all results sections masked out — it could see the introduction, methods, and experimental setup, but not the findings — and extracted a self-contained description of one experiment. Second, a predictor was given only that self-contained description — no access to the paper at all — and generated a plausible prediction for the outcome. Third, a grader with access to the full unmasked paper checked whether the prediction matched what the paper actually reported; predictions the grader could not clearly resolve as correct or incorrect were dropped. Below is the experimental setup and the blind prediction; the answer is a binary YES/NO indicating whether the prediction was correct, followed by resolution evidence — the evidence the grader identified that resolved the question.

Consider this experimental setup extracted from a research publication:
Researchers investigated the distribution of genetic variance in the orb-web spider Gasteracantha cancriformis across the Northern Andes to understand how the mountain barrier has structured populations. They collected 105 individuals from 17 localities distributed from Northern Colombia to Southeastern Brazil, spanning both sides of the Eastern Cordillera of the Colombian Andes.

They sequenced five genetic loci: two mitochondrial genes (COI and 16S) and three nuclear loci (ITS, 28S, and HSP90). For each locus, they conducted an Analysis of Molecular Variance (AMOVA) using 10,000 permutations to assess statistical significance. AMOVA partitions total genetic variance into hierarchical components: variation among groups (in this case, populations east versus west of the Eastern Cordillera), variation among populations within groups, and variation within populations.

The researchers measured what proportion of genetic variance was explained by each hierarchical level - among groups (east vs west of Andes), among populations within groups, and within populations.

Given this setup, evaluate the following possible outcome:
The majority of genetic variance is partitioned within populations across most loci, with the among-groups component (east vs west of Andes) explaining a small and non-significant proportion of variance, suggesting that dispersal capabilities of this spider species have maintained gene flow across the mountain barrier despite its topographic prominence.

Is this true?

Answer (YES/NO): NO